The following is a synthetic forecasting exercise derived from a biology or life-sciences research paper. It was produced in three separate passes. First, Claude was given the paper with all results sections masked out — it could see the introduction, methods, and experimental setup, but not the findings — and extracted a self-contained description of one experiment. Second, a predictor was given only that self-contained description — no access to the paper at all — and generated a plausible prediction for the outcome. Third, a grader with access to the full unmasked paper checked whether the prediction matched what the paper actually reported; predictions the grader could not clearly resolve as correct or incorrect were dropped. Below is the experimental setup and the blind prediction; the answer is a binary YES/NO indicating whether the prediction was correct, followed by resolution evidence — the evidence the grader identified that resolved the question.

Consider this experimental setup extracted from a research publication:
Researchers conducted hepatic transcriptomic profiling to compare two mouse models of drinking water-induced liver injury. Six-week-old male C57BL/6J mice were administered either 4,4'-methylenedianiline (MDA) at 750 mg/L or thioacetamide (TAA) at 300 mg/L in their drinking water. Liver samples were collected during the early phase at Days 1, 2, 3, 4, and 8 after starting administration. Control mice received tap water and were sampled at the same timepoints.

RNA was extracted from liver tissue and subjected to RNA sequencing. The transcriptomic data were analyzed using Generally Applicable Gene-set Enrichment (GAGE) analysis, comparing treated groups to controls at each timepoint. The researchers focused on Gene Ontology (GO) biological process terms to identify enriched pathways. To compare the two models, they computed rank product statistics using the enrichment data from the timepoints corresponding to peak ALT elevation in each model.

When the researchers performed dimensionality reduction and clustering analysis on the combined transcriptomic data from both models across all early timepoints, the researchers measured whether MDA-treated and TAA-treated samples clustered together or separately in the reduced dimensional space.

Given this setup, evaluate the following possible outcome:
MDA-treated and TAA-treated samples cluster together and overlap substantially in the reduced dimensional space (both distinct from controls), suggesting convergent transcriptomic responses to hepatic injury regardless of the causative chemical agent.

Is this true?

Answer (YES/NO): NO